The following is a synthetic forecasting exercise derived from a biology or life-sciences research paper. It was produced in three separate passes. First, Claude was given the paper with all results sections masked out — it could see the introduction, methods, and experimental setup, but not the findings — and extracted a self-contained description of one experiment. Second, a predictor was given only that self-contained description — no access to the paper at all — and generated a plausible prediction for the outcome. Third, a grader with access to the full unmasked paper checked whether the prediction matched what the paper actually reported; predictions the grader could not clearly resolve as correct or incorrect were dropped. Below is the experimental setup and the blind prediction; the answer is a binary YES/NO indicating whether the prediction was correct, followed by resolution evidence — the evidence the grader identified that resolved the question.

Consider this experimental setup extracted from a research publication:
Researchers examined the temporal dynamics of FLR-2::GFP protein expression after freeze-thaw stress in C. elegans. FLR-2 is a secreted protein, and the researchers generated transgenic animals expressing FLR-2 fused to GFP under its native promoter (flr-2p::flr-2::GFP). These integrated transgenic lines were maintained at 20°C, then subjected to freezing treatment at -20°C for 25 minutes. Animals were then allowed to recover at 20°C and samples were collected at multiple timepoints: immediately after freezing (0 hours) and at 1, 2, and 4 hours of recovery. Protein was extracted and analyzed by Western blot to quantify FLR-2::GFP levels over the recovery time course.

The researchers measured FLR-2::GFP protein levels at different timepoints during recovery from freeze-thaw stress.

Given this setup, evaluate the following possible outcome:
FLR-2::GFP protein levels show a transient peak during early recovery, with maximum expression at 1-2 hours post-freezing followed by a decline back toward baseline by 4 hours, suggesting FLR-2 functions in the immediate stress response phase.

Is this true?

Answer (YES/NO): NO